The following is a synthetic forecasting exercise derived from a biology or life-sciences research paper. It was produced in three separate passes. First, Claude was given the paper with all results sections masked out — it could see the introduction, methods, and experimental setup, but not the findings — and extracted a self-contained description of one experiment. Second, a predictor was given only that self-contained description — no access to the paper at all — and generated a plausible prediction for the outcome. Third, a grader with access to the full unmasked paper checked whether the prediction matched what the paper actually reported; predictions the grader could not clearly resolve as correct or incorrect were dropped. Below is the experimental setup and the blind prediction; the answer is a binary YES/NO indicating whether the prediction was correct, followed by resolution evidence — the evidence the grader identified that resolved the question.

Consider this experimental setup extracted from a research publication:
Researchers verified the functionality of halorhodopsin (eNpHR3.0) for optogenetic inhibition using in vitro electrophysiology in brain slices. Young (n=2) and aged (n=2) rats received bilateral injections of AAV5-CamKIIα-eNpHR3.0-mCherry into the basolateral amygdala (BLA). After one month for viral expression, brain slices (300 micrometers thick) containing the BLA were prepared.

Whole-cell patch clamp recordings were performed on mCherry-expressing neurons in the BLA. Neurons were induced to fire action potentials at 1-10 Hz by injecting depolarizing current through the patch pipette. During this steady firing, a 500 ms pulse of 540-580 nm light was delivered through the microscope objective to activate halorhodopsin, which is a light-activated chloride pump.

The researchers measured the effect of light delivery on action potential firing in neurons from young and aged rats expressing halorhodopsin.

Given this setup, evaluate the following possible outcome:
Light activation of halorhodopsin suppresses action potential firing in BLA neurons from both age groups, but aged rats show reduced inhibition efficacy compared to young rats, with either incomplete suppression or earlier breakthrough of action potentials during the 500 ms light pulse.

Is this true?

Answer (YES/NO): NO